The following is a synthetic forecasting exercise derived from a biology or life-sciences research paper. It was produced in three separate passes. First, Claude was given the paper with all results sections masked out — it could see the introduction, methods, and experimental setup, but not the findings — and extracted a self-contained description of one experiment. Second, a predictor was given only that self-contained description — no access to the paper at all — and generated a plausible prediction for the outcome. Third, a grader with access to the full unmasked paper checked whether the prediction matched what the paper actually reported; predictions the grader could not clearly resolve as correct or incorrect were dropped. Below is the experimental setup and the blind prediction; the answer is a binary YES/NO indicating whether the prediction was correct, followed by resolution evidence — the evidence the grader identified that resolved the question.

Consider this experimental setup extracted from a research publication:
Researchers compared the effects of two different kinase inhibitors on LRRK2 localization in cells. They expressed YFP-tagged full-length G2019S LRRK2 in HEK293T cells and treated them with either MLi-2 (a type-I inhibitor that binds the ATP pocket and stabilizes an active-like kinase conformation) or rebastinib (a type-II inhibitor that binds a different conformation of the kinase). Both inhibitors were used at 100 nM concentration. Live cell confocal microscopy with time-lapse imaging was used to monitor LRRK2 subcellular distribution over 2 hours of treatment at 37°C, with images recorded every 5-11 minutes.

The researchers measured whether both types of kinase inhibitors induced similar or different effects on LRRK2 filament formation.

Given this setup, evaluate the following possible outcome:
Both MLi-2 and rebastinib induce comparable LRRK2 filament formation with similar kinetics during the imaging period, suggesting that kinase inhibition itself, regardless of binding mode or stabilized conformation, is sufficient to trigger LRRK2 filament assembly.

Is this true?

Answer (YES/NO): NO